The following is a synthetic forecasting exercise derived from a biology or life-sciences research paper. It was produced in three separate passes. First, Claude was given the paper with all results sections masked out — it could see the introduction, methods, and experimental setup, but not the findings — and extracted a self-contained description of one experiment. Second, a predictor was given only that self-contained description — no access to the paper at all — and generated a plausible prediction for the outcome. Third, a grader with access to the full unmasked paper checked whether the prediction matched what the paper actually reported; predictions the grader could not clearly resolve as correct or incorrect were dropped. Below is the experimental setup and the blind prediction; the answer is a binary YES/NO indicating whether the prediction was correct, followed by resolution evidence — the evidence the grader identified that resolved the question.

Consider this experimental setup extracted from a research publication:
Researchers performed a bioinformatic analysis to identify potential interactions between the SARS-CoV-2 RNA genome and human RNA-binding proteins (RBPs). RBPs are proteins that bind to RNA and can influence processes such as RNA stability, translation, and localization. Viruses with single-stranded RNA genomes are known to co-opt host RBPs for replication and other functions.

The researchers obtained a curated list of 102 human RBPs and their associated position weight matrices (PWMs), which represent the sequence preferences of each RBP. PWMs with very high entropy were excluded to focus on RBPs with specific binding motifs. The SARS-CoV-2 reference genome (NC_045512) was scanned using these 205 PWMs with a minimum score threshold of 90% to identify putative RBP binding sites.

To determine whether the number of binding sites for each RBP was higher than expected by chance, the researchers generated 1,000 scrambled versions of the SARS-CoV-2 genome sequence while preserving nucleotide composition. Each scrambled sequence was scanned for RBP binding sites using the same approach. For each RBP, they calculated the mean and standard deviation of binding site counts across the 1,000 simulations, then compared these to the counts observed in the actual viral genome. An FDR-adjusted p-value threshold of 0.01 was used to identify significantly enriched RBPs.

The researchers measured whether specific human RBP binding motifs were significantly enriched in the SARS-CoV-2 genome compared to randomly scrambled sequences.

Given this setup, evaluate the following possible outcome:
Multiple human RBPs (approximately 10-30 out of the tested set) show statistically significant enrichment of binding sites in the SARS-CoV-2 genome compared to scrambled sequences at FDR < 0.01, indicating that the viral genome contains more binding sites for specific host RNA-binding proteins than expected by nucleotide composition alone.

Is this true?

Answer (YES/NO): NO